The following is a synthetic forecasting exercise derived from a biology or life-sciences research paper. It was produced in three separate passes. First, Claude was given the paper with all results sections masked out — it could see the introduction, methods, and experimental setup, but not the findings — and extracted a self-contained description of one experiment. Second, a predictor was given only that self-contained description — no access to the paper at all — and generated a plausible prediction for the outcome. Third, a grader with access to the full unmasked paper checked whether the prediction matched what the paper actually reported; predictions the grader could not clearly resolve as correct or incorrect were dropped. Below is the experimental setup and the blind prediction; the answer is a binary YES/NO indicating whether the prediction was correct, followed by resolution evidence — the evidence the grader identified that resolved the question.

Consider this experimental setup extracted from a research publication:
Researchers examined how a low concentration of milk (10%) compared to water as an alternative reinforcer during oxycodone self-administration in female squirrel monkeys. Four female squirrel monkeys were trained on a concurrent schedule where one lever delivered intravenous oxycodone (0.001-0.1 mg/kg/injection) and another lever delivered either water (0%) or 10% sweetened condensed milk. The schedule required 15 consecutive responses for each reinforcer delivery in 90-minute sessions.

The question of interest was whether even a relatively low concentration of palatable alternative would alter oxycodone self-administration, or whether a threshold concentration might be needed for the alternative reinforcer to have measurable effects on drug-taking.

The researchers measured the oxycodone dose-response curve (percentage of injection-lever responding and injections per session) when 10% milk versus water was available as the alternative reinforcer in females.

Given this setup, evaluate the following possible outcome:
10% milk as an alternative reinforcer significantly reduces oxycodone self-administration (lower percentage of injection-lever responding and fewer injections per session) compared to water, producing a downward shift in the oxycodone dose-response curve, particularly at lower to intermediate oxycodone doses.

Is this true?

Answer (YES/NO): NO